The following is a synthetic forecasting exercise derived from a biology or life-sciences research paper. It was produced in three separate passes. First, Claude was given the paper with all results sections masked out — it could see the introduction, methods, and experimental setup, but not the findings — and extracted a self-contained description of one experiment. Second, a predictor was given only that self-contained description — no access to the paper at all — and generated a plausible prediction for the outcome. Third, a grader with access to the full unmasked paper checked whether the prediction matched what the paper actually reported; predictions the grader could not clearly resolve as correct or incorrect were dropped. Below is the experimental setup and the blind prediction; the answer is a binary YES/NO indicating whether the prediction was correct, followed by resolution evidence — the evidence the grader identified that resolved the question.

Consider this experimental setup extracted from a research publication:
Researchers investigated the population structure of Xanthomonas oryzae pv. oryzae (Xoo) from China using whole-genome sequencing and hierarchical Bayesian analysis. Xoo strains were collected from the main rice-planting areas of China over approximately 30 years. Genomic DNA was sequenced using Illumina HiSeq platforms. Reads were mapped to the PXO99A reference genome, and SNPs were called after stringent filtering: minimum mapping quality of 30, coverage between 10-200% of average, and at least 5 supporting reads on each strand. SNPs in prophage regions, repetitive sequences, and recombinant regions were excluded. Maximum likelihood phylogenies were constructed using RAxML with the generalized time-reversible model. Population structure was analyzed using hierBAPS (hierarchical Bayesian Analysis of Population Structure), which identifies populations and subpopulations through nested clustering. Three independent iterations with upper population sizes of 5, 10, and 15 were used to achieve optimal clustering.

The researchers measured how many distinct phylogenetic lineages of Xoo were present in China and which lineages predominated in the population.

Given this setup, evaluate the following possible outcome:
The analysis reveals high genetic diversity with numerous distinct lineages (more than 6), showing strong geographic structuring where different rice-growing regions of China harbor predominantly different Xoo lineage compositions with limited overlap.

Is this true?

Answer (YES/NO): NO